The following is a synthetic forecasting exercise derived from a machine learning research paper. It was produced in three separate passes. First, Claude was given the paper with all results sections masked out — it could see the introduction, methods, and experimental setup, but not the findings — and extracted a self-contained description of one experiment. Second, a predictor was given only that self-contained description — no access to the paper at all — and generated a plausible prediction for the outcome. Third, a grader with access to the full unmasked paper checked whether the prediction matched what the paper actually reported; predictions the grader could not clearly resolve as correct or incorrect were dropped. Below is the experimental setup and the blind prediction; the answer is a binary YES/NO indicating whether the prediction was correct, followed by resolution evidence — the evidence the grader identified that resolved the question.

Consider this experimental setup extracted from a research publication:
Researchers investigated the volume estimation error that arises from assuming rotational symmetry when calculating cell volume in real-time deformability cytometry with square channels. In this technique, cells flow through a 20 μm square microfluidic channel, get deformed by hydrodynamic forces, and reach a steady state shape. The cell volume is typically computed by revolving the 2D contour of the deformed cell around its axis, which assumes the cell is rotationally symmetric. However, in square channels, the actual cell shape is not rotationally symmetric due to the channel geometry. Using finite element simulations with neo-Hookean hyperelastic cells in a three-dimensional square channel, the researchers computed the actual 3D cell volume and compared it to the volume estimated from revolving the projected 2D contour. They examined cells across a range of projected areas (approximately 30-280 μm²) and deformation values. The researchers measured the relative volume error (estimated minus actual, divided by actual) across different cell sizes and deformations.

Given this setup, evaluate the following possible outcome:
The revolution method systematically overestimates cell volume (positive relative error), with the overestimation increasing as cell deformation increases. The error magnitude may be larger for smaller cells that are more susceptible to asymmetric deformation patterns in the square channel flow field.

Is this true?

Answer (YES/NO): NO